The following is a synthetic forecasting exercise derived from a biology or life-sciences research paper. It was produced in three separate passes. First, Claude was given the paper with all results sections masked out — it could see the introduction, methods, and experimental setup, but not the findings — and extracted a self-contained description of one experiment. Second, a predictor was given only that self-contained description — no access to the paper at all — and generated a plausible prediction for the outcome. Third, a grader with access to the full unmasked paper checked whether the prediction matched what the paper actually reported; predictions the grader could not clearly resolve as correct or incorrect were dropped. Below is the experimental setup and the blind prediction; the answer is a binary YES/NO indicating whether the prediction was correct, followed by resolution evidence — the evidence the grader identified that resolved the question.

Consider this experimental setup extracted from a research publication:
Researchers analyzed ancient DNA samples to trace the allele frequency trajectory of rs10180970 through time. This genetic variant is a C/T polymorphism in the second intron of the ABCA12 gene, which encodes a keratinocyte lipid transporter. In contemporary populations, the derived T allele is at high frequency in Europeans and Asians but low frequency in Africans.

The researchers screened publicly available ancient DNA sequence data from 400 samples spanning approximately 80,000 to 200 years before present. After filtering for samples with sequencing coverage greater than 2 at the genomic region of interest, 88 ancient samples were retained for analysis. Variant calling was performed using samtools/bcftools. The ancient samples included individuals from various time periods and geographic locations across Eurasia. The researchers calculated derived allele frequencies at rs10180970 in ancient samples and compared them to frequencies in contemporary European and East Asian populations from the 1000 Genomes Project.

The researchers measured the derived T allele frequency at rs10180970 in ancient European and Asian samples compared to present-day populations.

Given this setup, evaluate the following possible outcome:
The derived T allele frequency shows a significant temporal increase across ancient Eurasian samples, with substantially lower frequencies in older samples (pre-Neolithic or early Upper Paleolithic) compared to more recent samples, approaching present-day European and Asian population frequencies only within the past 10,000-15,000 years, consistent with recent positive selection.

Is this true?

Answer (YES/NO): NO